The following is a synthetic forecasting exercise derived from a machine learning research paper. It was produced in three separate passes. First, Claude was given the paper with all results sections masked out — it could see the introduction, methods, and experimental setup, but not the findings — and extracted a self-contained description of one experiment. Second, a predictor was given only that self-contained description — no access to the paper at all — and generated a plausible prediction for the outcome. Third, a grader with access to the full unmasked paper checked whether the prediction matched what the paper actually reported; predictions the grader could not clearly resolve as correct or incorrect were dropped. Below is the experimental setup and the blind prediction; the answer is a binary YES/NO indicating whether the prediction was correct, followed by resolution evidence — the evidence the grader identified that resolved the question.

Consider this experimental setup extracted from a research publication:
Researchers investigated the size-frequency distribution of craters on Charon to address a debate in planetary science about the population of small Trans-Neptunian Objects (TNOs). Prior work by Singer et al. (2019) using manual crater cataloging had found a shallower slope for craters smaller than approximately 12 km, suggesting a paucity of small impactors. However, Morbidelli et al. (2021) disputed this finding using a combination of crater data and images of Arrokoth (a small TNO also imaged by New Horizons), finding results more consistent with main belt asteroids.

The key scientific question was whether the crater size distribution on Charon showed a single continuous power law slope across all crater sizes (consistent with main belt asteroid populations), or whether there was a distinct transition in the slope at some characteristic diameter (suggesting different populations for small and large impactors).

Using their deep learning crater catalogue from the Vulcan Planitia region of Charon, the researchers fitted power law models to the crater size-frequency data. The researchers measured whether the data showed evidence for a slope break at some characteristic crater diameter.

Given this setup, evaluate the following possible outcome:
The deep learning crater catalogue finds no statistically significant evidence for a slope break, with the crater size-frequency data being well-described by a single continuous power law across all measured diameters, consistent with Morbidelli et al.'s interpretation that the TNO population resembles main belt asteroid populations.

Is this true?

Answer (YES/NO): NO